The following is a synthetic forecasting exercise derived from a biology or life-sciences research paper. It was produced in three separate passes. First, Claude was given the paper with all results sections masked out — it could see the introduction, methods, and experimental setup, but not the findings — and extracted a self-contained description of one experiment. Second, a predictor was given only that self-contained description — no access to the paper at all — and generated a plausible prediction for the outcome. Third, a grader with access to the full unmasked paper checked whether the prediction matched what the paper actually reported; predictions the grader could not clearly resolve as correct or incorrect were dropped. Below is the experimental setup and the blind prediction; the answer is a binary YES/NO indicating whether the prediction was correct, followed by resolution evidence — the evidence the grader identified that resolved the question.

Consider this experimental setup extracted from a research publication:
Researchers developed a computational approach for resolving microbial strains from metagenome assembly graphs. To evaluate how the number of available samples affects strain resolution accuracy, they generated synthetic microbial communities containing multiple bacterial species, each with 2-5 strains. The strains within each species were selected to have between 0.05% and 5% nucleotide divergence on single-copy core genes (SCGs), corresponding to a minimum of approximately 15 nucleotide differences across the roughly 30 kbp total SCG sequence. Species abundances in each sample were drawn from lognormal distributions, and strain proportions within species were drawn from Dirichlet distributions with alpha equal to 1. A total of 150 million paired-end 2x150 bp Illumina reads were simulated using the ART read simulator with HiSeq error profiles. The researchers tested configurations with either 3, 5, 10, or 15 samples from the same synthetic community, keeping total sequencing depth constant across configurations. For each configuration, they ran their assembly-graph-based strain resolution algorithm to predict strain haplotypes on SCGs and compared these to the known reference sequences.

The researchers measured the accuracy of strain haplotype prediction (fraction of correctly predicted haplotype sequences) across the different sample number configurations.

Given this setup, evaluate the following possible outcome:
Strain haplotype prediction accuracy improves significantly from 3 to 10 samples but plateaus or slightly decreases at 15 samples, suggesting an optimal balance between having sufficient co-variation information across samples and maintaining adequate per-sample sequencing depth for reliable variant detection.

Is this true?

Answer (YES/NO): NO